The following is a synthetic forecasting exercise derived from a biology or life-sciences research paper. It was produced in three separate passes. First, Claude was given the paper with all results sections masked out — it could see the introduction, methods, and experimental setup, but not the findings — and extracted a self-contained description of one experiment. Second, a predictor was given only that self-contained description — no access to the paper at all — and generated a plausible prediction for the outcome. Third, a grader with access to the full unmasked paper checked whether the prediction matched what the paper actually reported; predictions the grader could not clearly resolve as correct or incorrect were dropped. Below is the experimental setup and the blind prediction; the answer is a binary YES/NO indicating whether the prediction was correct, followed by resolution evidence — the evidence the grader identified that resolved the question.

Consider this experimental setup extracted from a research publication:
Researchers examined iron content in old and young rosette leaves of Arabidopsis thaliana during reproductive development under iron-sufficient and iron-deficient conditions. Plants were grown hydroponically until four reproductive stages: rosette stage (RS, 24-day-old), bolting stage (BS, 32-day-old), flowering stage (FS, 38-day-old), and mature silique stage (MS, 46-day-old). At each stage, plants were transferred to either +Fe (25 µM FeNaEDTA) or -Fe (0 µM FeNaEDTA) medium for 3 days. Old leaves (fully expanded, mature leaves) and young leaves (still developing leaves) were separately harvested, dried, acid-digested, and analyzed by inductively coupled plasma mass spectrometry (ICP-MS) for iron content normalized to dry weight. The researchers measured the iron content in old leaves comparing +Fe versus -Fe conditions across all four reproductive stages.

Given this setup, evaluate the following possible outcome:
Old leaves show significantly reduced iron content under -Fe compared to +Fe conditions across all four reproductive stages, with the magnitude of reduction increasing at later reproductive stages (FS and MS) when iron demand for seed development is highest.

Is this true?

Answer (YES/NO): NO